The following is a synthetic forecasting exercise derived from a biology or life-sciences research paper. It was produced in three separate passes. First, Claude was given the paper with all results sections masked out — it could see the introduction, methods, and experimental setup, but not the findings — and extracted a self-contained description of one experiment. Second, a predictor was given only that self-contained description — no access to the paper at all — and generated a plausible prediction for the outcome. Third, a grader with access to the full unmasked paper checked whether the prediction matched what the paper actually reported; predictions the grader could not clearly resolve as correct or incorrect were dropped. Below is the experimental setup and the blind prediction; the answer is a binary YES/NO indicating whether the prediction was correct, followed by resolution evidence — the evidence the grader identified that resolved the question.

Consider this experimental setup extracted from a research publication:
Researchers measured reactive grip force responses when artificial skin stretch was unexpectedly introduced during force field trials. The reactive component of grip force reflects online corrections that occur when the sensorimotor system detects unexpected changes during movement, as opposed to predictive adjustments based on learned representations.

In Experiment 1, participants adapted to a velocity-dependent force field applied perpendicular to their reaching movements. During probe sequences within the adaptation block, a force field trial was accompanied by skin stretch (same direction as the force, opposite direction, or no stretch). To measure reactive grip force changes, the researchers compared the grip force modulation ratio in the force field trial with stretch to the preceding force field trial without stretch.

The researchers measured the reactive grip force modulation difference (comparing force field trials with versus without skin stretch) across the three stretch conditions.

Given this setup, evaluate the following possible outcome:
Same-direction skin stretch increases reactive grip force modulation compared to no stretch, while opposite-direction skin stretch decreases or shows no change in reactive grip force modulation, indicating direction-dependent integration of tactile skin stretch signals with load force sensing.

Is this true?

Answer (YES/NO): NO